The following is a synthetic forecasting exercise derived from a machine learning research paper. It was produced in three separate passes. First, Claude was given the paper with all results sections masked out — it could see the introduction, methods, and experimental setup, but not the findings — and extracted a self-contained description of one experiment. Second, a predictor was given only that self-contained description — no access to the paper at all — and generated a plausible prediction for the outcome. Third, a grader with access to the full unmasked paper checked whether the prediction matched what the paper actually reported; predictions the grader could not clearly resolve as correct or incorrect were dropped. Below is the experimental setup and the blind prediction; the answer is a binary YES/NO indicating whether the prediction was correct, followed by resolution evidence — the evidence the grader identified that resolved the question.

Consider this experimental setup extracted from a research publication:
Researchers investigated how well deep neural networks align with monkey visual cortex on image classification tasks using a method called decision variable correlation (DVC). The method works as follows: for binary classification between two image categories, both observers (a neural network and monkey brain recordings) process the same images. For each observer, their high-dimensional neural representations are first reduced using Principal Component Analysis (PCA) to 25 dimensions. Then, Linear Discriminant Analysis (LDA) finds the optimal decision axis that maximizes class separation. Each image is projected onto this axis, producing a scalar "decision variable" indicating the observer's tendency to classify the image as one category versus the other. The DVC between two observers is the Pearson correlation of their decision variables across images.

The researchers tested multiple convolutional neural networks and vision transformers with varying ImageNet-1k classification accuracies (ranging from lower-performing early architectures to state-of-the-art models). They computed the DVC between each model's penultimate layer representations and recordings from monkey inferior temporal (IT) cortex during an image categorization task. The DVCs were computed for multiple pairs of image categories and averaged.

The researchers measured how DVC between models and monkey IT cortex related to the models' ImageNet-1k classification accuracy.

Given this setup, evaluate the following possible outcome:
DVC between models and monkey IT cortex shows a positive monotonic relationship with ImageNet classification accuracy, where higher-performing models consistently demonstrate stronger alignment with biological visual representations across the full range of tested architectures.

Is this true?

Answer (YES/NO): NO